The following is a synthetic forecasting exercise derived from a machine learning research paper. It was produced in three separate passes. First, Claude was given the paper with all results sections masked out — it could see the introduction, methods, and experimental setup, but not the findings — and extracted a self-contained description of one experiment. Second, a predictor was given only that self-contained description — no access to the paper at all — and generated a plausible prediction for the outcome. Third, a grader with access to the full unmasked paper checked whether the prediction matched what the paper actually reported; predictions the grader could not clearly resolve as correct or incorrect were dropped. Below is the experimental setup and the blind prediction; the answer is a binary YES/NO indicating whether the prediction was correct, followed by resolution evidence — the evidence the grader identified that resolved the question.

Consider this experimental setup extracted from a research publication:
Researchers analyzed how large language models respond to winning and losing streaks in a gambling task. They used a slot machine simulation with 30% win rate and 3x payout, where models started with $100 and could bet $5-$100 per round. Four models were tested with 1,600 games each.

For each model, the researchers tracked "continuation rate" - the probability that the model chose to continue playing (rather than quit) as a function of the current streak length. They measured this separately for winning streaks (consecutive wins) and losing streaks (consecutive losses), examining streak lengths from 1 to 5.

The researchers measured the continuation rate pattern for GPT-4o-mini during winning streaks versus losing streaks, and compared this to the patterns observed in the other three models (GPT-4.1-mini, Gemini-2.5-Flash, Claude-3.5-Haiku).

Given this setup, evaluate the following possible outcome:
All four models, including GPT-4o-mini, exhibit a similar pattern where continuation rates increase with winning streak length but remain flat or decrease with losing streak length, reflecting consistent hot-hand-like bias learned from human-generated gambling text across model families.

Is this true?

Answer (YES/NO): NO